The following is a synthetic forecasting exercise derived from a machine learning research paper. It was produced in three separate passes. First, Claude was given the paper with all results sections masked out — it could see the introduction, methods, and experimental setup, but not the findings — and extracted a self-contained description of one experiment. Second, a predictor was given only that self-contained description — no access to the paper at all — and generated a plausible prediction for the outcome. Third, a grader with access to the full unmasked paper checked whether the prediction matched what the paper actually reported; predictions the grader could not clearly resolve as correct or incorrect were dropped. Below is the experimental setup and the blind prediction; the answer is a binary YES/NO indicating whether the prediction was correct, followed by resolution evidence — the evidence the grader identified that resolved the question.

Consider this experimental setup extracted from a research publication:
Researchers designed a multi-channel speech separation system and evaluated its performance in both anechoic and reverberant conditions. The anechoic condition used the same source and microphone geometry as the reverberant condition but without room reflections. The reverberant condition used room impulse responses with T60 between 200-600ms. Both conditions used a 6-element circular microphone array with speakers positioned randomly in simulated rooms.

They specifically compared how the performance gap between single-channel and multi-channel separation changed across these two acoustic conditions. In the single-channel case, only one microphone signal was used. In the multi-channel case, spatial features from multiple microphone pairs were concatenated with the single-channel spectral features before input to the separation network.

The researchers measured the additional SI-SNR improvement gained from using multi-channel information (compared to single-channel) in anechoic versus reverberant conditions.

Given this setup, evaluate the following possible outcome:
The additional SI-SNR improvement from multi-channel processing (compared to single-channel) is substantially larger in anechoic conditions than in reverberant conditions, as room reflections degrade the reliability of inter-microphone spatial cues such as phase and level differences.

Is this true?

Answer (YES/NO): YES